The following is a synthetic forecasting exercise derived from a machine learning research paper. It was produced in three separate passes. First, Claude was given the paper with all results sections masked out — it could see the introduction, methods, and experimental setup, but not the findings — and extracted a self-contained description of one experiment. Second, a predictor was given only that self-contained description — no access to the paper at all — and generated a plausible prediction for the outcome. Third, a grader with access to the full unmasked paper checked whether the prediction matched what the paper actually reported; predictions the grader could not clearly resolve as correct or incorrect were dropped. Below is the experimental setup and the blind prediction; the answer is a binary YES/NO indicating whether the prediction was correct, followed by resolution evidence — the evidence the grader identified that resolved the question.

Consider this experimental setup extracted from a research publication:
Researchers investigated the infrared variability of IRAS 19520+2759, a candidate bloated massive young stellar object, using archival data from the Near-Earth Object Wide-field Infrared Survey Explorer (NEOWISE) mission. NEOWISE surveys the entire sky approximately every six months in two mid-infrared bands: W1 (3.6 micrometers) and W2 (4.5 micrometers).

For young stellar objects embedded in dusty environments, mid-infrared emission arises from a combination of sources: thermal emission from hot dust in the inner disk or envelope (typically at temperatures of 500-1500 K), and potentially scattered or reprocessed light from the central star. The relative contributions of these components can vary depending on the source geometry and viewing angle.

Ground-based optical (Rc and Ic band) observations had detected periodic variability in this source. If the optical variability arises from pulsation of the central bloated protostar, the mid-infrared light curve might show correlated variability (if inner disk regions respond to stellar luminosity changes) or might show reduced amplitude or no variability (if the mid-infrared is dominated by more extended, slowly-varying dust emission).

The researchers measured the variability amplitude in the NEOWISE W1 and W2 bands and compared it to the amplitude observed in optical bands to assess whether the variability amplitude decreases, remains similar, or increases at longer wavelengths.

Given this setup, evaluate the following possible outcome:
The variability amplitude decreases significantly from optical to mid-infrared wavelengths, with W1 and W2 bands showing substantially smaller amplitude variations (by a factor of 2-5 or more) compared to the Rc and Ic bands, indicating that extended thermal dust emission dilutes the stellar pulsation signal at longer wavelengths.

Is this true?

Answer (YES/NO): NO